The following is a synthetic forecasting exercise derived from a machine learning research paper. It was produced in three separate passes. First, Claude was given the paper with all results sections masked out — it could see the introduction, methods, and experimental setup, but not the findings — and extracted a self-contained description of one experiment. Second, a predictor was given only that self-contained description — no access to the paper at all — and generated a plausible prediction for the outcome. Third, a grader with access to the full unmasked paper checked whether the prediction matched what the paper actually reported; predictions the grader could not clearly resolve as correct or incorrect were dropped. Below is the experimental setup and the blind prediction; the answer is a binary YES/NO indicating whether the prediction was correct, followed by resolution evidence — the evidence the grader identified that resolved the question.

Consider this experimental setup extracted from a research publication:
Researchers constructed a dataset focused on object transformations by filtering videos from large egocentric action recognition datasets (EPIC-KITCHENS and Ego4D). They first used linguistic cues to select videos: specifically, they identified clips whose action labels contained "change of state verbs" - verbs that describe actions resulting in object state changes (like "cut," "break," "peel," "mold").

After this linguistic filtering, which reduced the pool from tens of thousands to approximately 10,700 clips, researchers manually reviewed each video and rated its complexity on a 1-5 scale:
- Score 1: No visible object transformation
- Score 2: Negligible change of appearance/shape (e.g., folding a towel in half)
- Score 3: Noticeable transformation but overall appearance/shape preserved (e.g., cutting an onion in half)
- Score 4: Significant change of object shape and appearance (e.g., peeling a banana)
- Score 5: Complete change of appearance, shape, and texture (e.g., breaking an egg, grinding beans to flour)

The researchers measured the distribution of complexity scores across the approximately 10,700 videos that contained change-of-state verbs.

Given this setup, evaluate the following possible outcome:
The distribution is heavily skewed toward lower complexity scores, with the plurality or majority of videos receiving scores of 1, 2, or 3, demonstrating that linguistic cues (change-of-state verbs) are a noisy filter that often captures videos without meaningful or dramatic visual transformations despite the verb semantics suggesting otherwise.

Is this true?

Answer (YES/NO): YES